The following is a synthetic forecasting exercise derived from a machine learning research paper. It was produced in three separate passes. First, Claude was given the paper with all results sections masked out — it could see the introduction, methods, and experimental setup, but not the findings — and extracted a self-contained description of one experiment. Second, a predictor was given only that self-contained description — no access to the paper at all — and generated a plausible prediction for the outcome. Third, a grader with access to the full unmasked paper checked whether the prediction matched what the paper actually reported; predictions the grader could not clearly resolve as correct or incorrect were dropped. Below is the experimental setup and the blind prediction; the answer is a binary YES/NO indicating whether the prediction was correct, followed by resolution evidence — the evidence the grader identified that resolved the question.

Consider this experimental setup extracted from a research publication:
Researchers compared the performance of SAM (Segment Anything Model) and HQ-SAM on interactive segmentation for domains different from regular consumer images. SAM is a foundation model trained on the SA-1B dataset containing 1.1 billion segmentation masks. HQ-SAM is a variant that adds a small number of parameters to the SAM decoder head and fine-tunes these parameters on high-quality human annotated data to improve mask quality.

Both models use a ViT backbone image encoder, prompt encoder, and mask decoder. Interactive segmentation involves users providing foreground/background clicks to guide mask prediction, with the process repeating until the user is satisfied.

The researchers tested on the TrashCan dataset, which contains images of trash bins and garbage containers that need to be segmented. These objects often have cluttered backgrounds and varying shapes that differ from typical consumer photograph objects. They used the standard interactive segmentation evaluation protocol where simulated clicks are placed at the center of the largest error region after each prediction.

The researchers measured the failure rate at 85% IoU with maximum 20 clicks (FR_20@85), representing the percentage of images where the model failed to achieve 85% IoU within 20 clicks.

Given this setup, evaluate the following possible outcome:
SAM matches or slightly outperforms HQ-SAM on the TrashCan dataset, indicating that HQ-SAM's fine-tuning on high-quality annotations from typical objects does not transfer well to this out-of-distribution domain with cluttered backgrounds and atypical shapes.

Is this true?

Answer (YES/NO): NO